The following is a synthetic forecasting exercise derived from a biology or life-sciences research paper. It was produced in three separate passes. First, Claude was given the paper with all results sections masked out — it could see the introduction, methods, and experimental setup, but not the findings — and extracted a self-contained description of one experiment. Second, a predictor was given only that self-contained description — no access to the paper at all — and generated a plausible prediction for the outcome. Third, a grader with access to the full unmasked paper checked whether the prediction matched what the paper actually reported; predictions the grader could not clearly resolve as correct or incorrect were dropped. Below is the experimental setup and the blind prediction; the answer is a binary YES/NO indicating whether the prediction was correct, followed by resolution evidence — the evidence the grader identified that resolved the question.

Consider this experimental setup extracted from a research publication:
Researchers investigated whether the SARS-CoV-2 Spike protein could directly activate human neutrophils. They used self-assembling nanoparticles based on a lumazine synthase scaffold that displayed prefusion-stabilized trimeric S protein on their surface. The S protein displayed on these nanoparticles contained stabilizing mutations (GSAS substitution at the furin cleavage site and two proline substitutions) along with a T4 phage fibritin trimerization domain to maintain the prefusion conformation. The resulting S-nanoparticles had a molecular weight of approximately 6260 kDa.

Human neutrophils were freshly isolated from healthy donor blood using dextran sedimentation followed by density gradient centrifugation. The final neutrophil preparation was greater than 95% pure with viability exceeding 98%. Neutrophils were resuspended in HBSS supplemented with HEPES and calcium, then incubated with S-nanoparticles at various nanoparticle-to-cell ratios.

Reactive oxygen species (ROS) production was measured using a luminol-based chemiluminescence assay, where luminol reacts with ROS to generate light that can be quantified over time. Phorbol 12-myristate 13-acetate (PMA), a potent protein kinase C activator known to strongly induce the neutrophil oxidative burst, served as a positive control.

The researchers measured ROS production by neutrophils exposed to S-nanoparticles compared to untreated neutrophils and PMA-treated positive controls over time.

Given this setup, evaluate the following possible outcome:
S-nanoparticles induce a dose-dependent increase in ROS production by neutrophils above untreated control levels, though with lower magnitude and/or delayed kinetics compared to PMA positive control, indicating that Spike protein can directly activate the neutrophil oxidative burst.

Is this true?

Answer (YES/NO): NO